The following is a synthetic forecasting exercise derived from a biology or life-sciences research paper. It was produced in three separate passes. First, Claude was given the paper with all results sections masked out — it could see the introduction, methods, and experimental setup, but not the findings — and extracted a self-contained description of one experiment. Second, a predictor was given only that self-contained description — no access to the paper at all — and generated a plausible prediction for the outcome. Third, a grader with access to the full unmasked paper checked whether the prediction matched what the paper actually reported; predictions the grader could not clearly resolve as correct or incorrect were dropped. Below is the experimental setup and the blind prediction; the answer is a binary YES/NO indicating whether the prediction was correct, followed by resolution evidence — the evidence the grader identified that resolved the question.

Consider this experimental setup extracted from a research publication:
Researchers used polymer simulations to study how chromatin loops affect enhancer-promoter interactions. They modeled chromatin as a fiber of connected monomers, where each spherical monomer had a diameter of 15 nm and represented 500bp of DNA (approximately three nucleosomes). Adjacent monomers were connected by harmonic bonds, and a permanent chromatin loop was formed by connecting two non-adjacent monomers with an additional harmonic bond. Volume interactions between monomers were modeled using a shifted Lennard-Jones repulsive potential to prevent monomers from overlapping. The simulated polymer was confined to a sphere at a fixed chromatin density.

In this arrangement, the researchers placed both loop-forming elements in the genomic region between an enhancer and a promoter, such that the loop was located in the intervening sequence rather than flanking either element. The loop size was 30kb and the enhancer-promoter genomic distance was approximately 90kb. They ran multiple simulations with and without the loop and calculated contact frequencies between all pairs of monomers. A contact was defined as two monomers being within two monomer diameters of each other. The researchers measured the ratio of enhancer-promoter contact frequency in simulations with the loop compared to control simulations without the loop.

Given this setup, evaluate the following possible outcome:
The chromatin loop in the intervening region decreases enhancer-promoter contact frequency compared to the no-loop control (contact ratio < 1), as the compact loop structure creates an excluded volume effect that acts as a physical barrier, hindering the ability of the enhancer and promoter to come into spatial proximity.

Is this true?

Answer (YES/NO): NO